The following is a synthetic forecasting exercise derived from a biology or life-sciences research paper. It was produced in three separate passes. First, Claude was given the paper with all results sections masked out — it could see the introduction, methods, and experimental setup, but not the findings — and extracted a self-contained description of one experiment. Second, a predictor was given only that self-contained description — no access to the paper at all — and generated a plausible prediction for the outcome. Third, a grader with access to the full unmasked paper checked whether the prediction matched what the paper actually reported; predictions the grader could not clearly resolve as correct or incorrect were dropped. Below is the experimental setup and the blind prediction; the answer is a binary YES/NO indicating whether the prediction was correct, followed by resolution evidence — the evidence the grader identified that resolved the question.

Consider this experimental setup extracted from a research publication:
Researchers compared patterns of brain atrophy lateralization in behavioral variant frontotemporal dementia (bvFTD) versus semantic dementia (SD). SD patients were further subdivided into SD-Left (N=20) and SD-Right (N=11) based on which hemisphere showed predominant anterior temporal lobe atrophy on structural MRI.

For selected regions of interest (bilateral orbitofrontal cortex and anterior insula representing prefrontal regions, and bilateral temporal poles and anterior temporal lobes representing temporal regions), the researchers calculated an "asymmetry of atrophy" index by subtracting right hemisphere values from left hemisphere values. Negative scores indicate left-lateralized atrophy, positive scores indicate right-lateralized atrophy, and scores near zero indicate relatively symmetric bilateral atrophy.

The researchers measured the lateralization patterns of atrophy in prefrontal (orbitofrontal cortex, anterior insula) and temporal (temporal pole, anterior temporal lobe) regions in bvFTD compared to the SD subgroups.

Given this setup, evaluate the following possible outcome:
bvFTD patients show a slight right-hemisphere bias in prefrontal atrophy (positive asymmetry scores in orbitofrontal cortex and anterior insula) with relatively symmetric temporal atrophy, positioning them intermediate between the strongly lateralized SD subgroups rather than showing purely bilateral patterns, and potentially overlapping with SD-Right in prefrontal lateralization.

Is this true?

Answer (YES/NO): NO